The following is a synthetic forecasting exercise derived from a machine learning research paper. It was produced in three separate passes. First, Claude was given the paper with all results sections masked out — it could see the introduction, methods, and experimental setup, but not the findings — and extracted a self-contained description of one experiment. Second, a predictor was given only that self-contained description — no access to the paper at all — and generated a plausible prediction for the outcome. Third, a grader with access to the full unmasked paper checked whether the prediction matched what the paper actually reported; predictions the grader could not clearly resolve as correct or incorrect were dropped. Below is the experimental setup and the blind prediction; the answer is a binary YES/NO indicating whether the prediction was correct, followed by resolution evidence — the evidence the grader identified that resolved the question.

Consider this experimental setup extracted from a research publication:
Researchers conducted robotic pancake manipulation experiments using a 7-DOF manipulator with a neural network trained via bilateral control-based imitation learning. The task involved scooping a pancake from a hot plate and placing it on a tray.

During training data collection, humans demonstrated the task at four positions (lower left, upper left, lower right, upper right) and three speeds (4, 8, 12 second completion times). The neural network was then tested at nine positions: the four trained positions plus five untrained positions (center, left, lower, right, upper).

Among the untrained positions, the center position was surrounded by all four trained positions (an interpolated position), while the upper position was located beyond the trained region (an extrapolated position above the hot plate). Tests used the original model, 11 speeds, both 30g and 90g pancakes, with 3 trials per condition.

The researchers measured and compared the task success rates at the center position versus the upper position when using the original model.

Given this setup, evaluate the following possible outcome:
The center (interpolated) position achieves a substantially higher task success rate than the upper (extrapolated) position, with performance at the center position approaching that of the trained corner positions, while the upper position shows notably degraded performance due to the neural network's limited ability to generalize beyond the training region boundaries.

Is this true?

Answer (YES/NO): YES